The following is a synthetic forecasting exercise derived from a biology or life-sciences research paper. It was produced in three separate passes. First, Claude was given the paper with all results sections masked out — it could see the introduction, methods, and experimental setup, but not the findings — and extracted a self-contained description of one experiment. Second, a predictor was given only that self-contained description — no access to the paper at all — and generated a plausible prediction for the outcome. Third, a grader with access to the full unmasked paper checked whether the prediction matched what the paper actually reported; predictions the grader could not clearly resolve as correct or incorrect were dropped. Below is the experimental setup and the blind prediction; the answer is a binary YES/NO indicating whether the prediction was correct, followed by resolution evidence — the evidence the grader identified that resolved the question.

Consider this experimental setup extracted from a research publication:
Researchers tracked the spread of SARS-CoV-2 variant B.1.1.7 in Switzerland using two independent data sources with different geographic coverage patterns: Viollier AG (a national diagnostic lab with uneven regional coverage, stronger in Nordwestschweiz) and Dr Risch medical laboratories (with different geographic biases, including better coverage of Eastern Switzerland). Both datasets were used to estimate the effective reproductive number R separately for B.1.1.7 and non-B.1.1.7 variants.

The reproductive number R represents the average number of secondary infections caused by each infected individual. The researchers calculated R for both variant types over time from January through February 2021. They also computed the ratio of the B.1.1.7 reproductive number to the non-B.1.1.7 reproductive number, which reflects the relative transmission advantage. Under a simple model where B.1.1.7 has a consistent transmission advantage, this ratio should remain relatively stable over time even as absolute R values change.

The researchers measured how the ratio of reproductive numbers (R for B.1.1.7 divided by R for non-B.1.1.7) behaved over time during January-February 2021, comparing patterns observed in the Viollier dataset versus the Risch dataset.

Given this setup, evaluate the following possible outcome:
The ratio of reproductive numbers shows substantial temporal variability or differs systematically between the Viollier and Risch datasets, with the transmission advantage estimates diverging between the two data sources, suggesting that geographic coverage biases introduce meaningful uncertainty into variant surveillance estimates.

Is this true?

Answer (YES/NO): NO